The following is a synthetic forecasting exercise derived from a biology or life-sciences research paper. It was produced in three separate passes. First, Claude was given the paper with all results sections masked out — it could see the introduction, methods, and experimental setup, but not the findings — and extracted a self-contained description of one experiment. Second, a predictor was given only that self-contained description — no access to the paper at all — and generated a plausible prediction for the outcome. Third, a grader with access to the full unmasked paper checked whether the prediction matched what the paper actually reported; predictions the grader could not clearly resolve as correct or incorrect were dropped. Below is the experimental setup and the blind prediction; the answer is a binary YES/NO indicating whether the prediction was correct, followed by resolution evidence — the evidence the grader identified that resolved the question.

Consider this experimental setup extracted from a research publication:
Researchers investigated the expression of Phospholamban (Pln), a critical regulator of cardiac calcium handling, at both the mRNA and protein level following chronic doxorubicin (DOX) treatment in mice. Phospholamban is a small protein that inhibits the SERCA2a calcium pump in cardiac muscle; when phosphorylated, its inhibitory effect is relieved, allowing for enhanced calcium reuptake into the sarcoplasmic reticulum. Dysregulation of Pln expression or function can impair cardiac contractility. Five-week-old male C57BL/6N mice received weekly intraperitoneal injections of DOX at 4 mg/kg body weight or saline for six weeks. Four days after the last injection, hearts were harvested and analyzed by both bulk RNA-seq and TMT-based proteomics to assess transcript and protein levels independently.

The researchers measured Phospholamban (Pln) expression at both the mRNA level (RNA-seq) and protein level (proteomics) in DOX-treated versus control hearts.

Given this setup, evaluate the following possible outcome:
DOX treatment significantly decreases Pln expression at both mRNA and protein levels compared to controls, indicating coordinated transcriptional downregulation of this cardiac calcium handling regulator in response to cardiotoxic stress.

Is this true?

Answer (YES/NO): NO